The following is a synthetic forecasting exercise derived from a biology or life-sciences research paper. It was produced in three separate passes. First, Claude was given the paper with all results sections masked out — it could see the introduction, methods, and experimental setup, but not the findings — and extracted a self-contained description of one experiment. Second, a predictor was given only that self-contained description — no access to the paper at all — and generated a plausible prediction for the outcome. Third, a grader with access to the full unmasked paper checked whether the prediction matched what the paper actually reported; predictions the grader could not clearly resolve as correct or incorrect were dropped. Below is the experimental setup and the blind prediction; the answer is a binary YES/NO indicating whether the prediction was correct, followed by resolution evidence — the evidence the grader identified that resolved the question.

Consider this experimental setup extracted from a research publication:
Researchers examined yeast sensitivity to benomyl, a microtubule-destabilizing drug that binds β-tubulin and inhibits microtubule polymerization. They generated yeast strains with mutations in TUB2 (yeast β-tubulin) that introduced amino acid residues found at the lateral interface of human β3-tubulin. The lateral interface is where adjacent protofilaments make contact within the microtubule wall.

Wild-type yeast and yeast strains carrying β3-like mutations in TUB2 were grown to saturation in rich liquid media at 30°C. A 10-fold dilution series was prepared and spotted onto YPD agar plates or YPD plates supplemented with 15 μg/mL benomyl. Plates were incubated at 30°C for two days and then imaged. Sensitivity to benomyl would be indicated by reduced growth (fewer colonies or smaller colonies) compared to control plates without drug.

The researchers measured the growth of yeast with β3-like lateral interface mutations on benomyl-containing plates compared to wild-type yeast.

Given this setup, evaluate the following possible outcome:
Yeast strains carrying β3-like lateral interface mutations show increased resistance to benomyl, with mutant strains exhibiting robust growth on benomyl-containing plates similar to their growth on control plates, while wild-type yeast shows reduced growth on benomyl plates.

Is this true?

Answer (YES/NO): NO